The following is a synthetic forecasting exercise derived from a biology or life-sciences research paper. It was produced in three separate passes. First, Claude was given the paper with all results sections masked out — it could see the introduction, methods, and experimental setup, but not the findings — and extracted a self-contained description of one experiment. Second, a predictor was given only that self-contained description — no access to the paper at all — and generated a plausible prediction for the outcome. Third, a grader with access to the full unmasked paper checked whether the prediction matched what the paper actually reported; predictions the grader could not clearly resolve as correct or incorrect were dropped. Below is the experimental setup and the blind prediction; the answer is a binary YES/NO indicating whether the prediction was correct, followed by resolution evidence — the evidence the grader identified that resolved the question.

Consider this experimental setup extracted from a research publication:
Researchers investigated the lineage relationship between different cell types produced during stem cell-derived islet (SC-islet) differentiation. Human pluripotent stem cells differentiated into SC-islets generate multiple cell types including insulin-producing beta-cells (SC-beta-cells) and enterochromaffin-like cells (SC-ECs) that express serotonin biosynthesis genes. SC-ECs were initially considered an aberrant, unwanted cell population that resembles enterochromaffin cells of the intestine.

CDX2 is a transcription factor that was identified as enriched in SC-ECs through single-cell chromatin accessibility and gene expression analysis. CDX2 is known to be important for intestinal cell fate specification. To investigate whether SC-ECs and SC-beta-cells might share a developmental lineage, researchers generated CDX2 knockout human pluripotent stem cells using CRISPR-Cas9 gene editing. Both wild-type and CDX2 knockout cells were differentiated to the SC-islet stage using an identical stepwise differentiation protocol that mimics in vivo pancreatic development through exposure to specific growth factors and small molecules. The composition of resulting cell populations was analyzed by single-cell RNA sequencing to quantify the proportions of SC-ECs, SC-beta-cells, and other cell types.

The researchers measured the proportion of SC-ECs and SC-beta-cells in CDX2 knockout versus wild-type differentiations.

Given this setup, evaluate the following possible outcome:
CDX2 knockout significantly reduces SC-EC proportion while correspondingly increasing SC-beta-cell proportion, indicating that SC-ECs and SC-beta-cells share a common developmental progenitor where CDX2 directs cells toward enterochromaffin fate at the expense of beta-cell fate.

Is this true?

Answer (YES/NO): NO